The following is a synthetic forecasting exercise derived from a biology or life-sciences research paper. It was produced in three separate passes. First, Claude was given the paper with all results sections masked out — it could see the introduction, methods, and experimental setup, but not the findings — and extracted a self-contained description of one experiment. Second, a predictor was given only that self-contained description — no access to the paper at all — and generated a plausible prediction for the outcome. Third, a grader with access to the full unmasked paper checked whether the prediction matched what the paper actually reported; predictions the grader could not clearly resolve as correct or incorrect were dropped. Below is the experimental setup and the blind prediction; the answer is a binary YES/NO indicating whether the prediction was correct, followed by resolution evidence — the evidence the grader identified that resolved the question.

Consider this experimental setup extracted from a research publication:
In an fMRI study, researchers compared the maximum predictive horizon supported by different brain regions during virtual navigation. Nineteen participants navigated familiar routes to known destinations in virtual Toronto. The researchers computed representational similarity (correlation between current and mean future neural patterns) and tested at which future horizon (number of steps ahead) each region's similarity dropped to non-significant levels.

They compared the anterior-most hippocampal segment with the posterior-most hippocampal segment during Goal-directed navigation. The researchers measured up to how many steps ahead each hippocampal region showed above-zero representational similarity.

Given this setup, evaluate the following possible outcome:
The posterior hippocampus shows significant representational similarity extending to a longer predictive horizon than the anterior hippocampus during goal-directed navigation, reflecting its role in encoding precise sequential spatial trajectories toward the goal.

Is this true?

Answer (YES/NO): NO